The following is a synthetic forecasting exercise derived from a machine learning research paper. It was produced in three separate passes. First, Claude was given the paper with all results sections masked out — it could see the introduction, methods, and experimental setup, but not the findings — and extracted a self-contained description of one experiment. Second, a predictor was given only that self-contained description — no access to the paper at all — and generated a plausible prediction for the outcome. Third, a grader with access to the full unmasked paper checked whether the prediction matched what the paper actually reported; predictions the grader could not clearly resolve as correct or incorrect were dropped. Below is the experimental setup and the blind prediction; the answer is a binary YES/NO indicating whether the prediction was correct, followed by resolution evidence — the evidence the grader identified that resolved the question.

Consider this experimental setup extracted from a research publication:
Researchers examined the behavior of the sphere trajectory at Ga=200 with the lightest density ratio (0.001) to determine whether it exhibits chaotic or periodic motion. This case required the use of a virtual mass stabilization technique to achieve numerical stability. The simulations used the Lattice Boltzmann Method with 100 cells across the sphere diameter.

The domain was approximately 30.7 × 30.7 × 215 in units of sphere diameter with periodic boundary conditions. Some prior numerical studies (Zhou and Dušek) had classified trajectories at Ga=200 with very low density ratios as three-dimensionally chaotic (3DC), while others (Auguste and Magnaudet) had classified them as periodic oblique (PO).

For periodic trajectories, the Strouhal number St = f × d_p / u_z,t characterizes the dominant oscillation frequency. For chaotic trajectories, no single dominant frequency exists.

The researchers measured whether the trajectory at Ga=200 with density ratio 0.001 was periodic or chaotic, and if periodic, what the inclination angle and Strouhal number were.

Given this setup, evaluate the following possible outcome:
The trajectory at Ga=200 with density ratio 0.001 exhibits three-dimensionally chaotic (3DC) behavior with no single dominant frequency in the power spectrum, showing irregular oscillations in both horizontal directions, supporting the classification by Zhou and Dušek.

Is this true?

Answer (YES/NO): NO